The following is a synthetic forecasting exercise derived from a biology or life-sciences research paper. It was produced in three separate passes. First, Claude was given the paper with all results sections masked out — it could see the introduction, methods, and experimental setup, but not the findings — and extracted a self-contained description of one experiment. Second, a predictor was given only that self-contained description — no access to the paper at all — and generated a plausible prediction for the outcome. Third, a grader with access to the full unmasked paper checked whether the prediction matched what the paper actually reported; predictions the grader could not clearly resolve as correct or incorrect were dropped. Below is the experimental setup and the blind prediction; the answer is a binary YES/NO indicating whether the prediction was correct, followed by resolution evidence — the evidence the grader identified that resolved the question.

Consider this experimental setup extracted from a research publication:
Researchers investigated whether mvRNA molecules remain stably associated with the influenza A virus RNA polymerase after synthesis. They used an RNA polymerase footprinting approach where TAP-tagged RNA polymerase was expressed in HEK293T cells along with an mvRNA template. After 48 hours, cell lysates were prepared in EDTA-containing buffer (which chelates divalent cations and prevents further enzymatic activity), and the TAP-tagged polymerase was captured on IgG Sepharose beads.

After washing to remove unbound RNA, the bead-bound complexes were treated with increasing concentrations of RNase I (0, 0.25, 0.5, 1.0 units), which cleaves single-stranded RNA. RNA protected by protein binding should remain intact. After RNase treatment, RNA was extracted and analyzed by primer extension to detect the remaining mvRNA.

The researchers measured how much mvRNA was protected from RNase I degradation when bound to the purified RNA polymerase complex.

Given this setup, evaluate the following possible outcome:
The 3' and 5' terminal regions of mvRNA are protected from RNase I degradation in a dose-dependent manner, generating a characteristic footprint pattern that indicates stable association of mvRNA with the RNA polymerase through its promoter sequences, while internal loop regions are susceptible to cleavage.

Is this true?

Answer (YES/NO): NO